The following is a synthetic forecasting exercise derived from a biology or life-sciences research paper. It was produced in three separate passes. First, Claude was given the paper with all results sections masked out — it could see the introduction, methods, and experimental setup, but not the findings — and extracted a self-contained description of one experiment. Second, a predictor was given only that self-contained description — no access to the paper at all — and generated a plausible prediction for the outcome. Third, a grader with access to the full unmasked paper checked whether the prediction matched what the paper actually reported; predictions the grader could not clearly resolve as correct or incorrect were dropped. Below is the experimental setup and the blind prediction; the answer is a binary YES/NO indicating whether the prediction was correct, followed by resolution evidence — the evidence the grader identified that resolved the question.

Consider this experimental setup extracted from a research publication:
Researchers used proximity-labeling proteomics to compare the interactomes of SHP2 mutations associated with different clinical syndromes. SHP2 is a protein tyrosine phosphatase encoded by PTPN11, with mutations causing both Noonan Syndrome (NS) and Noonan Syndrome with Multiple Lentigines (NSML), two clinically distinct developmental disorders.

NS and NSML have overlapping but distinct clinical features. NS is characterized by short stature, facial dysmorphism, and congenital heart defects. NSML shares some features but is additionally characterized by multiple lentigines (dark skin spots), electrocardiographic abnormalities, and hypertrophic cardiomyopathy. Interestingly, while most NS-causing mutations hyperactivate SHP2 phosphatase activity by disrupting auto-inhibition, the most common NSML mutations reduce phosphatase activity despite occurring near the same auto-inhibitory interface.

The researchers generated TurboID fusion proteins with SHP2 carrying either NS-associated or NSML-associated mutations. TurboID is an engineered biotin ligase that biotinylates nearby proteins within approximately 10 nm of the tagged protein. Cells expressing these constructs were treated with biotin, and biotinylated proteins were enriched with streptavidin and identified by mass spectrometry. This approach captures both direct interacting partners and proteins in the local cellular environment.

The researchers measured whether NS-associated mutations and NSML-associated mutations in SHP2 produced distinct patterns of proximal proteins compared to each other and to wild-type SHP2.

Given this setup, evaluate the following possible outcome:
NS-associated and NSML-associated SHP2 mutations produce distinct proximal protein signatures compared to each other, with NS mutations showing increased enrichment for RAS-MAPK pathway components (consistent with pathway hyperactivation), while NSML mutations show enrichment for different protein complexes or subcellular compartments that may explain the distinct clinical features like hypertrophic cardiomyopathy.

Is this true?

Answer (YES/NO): NO